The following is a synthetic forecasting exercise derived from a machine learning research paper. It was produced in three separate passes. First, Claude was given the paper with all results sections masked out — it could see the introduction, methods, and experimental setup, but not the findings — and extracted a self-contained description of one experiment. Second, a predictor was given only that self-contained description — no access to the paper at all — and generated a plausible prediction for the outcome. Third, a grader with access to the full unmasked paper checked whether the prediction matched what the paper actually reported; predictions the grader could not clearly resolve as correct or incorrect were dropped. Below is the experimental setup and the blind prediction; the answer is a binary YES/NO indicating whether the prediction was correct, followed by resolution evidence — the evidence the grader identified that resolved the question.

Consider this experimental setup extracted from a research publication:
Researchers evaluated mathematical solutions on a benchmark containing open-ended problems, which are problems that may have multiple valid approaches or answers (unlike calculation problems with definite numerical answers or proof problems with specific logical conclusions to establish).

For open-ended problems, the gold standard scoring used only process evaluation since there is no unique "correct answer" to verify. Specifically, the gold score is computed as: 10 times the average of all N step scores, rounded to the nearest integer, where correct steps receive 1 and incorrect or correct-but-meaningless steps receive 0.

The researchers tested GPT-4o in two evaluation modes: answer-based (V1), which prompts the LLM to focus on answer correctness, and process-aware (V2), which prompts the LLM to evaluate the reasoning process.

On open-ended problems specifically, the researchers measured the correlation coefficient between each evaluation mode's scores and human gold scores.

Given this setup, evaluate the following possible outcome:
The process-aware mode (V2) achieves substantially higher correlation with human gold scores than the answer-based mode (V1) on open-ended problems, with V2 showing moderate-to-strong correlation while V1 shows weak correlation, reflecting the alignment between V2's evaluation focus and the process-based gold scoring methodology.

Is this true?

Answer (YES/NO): YES